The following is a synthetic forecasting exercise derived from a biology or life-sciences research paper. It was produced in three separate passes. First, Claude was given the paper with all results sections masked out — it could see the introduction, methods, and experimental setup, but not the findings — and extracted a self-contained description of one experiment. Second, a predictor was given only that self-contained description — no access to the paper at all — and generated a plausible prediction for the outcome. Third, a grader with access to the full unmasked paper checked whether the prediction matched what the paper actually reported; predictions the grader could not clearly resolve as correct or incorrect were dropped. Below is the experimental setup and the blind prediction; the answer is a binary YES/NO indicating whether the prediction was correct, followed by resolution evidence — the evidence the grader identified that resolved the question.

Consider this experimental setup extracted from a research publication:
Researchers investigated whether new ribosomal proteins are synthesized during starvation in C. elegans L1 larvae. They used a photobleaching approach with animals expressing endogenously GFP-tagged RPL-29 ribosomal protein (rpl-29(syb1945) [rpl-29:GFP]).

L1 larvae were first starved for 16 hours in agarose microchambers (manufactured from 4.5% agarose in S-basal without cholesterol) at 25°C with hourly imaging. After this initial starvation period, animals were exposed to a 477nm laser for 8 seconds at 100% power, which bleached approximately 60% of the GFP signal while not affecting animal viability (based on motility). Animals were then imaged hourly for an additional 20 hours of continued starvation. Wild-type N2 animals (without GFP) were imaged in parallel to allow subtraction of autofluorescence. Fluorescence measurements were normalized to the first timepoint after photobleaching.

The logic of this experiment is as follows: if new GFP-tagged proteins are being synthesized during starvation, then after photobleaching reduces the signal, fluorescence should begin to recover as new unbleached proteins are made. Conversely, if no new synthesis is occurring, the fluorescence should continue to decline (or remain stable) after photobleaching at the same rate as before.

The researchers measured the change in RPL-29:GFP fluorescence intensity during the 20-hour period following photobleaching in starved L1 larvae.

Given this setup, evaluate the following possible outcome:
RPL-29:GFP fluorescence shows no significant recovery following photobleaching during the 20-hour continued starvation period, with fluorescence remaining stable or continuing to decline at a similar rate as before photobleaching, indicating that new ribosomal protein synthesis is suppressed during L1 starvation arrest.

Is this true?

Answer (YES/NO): YES